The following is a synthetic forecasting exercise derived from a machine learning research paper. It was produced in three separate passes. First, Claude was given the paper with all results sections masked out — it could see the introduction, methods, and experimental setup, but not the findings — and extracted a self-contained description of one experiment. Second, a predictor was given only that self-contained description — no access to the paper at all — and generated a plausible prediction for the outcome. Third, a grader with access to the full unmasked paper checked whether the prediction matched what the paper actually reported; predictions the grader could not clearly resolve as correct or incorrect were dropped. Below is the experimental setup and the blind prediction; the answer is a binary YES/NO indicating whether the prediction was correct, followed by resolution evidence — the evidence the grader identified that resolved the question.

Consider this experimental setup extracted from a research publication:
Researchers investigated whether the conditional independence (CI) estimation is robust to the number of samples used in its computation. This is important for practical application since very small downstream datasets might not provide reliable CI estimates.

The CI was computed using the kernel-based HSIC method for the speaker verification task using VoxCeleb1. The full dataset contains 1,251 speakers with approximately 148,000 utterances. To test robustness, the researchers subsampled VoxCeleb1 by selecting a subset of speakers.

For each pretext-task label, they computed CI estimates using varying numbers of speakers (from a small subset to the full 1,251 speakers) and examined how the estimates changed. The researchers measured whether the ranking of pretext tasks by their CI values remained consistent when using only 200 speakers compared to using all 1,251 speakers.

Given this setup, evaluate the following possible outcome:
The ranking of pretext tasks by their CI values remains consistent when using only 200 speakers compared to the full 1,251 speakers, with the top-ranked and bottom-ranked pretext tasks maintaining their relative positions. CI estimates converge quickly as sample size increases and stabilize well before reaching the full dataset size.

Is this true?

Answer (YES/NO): YES